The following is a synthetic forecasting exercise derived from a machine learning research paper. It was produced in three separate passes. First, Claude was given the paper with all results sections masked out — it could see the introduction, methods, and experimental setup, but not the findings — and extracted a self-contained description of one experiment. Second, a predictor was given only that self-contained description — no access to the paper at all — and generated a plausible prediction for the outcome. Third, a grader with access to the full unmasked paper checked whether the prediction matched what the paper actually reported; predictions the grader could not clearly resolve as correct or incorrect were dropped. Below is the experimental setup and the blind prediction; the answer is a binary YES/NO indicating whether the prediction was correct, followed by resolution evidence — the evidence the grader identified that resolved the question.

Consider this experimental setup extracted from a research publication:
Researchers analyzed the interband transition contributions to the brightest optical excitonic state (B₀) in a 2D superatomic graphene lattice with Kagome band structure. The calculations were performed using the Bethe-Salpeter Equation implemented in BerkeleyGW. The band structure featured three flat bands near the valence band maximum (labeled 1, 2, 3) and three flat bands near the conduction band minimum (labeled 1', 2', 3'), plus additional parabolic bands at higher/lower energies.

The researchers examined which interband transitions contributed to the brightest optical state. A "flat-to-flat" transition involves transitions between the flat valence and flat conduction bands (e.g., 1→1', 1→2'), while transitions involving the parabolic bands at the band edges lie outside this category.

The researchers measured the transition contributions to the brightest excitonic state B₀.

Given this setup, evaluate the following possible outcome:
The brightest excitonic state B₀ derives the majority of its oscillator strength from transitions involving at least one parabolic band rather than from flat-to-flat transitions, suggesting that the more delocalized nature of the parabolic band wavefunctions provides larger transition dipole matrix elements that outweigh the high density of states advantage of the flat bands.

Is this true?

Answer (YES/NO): YES